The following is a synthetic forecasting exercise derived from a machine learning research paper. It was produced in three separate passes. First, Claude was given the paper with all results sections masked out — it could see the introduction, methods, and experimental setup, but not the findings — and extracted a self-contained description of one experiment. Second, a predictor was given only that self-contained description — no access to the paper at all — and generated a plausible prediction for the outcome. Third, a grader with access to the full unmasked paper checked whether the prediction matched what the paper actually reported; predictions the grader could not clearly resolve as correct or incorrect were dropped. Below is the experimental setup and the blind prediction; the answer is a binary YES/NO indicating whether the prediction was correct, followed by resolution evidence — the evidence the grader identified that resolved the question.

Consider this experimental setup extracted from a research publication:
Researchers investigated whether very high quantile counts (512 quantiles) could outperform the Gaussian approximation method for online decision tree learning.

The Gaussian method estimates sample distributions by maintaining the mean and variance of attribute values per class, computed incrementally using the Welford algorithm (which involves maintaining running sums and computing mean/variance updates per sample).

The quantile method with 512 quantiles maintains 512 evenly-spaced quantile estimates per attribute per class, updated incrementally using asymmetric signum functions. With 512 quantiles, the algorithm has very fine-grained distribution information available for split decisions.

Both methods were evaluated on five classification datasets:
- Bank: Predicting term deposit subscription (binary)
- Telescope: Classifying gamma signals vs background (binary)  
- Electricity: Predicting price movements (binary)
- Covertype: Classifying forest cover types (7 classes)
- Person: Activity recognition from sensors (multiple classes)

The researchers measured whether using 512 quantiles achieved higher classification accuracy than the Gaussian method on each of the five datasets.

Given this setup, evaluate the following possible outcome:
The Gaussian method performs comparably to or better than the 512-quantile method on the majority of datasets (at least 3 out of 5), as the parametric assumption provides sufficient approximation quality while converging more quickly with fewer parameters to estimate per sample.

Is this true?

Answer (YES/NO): YES